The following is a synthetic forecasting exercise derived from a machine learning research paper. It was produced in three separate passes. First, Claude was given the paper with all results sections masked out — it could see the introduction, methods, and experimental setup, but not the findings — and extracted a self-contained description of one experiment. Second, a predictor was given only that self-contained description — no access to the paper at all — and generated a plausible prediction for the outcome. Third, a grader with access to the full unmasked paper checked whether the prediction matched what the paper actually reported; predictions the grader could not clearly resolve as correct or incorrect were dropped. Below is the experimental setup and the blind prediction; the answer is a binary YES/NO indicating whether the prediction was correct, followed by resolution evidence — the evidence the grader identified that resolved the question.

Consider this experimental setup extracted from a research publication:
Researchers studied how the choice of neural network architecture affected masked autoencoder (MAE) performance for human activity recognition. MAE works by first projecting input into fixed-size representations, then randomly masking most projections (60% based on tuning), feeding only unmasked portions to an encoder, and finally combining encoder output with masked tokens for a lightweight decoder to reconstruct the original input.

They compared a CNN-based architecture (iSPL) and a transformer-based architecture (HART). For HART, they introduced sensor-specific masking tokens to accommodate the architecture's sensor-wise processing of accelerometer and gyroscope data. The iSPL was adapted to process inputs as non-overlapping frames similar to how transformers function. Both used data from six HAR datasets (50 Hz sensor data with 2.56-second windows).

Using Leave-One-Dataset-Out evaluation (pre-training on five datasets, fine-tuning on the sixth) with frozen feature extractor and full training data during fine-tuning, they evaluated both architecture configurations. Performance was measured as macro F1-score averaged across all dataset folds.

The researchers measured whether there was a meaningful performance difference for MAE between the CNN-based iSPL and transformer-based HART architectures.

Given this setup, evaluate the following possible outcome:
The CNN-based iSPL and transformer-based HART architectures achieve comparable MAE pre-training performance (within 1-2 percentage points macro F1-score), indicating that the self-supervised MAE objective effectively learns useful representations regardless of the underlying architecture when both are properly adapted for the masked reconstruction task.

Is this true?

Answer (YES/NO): YES